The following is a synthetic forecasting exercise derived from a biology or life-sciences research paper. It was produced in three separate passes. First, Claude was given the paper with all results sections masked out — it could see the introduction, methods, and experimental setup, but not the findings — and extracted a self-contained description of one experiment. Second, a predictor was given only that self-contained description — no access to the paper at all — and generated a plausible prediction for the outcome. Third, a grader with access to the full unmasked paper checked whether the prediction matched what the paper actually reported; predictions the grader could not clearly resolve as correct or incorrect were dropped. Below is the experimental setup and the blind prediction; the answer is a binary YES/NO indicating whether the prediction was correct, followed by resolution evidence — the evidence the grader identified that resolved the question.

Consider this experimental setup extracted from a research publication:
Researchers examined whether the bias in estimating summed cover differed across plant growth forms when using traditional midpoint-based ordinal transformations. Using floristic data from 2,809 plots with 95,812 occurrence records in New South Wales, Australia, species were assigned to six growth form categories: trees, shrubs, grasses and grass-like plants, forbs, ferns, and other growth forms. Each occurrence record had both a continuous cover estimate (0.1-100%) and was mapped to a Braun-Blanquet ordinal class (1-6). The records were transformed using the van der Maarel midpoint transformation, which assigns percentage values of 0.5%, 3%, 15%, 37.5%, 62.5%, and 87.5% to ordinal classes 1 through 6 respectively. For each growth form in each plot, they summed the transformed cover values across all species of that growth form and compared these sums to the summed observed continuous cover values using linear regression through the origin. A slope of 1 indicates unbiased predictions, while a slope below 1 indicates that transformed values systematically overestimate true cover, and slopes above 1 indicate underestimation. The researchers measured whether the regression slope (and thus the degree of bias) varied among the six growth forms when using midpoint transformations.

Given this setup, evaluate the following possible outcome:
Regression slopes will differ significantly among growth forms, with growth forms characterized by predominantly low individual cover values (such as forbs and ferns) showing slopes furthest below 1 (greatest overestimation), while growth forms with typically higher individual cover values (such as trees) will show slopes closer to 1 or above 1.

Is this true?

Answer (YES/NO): NO